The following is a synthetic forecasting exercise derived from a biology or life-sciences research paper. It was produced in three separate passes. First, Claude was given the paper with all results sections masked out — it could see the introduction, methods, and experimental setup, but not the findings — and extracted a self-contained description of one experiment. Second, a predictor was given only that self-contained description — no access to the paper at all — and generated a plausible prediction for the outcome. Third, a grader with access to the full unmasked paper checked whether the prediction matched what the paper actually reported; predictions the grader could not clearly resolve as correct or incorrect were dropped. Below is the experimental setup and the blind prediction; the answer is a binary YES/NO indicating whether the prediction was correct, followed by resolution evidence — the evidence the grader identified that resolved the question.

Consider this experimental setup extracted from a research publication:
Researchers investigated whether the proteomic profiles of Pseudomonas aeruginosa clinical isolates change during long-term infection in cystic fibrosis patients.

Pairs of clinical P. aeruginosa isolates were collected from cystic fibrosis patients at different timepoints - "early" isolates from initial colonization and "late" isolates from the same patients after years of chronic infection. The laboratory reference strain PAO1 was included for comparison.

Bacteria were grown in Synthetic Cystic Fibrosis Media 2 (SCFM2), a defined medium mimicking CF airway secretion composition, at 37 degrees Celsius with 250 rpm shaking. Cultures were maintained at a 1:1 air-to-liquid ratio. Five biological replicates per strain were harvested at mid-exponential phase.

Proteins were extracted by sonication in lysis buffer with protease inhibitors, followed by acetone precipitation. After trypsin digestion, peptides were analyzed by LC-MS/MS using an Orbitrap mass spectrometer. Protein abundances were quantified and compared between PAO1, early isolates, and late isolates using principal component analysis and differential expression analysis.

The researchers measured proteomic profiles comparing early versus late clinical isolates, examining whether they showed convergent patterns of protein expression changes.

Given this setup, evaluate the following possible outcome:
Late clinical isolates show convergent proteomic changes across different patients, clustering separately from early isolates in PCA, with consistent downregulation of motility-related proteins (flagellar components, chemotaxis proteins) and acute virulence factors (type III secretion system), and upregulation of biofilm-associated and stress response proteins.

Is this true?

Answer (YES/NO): NO